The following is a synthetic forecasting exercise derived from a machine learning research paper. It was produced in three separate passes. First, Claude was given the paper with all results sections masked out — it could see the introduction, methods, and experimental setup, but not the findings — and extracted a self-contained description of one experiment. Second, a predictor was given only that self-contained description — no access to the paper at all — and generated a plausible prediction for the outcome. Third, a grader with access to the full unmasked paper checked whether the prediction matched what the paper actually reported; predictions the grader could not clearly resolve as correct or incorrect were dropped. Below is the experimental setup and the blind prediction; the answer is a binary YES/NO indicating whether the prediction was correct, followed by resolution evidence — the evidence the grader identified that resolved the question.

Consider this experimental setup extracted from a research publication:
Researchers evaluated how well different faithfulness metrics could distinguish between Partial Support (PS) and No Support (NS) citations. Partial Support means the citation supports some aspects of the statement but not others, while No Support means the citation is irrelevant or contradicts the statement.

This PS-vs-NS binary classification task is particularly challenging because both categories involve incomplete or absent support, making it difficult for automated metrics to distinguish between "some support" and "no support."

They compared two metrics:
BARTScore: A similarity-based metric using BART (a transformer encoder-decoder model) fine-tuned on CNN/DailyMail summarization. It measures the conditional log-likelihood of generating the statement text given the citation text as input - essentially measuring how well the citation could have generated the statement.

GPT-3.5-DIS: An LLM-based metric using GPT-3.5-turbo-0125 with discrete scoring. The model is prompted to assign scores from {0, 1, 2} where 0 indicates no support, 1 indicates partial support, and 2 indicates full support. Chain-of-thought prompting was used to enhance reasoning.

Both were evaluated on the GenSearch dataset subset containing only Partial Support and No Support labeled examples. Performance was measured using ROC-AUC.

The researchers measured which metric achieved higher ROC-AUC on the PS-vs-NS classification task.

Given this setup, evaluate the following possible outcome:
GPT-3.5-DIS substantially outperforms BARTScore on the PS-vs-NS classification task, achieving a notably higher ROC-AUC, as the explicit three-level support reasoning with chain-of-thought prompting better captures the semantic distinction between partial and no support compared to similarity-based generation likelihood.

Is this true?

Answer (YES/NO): NO